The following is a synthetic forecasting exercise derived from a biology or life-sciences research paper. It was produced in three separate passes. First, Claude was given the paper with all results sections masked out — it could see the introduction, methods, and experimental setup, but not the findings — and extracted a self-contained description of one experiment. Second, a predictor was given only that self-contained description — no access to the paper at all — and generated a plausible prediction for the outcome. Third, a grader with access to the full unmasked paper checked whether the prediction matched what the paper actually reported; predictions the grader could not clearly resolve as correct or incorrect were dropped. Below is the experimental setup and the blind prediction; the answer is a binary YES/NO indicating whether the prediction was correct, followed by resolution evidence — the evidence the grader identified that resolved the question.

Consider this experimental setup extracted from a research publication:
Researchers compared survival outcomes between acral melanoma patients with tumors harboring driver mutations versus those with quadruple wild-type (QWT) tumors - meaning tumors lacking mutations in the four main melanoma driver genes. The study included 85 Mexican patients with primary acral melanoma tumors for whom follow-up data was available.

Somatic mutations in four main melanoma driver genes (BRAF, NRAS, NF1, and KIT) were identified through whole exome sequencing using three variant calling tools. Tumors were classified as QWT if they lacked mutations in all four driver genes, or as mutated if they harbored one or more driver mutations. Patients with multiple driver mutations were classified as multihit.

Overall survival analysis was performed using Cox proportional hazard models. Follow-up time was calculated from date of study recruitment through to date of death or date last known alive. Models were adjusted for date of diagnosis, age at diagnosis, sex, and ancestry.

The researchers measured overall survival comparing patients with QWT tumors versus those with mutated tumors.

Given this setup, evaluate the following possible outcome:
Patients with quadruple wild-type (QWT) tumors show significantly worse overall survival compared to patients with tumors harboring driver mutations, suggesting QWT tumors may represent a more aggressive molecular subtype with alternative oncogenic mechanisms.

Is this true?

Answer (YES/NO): NO